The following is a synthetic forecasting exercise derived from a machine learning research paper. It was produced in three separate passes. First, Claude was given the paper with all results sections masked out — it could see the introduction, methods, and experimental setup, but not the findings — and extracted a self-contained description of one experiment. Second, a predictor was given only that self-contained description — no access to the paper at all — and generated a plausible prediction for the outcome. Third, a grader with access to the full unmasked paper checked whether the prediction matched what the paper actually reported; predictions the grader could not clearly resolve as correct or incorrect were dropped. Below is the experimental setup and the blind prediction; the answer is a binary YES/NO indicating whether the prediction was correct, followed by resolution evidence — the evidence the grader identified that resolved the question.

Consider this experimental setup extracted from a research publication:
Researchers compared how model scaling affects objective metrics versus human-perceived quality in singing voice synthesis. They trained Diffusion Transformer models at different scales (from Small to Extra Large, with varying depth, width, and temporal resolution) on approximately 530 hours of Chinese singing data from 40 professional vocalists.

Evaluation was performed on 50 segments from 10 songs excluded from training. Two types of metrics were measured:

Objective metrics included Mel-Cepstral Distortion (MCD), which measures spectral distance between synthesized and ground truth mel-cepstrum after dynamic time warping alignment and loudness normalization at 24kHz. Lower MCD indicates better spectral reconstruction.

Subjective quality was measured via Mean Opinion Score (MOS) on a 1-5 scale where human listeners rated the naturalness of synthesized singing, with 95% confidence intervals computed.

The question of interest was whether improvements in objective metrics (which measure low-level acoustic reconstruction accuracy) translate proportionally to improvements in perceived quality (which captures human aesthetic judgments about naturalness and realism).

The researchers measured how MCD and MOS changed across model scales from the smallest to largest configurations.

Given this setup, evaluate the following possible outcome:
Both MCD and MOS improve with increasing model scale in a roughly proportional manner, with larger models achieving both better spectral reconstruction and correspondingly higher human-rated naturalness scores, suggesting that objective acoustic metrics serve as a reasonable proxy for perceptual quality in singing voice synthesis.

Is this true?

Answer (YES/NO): NO